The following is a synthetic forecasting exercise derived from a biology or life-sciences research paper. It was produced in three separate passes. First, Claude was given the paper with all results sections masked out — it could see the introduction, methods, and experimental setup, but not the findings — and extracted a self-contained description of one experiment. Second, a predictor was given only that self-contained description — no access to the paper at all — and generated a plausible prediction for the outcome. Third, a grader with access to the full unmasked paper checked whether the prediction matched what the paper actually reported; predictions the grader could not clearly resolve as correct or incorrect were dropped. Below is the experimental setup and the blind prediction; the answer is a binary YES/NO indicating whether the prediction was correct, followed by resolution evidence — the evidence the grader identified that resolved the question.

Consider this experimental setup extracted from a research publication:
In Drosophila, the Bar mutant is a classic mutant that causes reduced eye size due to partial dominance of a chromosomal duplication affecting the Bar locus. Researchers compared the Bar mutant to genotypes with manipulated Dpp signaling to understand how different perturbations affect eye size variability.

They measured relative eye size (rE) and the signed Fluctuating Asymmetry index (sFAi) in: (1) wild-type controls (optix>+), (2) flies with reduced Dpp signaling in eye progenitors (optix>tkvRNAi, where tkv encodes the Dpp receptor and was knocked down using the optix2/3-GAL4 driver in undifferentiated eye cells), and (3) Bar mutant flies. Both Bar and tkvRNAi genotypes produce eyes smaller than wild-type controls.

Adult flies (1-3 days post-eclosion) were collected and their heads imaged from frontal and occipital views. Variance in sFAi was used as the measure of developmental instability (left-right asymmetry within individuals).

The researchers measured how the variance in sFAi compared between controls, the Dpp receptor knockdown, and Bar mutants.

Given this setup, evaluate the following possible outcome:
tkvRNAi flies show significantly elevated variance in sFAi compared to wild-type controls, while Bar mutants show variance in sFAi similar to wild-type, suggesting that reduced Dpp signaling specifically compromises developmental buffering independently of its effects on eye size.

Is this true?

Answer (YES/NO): NO